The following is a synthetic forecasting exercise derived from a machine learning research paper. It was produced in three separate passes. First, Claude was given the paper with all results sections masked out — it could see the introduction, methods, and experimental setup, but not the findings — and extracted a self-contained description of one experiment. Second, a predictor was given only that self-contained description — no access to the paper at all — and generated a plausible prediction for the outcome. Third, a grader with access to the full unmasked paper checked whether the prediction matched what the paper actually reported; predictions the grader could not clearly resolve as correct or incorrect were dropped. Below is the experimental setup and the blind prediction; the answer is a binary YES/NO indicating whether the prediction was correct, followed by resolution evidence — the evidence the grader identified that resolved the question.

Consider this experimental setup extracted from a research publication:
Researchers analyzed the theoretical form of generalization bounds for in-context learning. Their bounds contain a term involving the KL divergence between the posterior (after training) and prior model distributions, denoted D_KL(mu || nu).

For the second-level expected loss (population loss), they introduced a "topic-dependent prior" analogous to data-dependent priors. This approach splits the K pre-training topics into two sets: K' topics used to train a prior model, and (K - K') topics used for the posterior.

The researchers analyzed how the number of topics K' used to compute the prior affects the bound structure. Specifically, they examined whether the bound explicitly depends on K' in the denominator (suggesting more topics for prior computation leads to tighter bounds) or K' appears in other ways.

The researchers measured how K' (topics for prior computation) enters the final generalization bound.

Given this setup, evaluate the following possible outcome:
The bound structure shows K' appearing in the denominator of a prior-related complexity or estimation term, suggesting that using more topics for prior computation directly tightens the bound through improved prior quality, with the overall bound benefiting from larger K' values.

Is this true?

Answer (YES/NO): NO